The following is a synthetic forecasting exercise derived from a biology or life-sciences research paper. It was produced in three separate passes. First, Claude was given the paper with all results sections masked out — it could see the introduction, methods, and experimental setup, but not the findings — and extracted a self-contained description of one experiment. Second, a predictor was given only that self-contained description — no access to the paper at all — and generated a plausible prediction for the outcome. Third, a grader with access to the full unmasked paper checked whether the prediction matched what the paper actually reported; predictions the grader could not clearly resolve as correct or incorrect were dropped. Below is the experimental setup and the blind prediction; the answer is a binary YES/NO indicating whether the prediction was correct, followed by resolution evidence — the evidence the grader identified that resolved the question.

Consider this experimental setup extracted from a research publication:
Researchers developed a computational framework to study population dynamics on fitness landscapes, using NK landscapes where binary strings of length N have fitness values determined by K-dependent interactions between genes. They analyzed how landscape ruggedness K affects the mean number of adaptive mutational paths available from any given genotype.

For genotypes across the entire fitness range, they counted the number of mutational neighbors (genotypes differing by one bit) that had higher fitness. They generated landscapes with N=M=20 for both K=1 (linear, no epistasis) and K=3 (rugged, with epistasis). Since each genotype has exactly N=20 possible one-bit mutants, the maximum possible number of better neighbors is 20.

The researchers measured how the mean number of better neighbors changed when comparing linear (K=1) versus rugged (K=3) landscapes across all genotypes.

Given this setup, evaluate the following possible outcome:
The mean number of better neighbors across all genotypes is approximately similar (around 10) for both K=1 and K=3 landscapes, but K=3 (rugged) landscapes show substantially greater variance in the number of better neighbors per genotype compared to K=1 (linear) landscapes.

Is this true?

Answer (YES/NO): NO